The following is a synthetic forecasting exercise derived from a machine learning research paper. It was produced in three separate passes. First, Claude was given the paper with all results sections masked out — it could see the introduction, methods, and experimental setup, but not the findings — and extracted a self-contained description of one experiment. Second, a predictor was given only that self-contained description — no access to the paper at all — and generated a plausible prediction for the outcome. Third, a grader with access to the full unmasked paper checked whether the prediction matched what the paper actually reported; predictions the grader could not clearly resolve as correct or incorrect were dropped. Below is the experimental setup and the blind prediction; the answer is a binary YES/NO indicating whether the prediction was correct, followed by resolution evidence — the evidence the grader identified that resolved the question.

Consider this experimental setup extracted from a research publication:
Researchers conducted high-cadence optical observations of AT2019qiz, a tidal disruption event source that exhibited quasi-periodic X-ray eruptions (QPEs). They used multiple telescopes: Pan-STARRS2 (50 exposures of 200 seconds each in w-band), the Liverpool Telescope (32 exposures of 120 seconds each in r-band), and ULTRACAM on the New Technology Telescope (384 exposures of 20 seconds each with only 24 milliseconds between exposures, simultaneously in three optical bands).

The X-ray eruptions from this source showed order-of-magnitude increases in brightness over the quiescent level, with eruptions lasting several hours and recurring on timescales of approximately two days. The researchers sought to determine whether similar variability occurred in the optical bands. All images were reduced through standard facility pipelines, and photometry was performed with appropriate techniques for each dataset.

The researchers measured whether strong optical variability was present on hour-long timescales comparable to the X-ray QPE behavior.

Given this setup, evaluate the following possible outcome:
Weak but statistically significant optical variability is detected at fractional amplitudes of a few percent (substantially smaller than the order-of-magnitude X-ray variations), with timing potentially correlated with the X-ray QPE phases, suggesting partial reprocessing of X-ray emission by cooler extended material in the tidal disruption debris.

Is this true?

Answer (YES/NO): NO